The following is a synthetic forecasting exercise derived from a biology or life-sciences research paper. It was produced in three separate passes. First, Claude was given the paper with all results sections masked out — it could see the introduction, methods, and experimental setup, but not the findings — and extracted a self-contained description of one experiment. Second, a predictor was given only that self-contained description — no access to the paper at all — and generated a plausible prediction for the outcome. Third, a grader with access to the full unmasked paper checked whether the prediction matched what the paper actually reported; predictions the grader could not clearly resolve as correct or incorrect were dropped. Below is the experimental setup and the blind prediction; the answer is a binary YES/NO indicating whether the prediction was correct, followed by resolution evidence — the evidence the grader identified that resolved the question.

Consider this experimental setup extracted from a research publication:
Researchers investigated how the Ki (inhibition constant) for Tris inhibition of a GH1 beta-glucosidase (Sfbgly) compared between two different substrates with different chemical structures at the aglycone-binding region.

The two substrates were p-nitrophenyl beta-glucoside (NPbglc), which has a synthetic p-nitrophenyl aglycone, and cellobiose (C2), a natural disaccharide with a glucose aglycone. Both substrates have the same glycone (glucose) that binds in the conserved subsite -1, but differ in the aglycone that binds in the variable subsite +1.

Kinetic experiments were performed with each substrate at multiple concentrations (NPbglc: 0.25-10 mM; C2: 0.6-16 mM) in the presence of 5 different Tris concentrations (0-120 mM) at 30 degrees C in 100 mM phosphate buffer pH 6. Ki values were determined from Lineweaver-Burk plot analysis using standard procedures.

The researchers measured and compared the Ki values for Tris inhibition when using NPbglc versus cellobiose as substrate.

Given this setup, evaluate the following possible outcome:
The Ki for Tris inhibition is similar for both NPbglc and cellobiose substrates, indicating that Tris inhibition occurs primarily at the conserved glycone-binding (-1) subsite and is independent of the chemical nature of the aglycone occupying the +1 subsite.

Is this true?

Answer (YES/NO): YES